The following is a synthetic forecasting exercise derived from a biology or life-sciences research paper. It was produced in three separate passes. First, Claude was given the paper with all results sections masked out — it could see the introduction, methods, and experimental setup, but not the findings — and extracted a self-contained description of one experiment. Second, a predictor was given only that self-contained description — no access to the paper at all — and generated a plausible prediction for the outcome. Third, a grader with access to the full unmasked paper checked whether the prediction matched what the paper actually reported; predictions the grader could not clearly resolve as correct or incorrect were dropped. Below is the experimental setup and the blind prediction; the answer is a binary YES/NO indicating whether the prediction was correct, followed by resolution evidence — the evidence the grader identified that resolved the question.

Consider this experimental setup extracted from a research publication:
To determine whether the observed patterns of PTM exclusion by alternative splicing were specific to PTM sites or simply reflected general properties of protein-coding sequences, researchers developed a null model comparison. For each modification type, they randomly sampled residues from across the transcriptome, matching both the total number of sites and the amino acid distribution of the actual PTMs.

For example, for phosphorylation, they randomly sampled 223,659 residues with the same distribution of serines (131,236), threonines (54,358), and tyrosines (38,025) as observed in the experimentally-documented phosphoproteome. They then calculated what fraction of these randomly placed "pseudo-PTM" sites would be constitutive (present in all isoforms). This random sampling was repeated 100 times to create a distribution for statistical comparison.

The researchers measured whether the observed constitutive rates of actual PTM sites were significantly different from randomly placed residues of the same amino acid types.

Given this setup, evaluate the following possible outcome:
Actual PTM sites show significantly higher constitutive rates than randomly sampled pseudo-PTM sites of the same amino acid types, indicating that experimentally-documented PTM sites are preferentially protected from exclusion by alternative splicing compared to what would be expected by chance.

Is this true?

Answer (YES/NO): NO